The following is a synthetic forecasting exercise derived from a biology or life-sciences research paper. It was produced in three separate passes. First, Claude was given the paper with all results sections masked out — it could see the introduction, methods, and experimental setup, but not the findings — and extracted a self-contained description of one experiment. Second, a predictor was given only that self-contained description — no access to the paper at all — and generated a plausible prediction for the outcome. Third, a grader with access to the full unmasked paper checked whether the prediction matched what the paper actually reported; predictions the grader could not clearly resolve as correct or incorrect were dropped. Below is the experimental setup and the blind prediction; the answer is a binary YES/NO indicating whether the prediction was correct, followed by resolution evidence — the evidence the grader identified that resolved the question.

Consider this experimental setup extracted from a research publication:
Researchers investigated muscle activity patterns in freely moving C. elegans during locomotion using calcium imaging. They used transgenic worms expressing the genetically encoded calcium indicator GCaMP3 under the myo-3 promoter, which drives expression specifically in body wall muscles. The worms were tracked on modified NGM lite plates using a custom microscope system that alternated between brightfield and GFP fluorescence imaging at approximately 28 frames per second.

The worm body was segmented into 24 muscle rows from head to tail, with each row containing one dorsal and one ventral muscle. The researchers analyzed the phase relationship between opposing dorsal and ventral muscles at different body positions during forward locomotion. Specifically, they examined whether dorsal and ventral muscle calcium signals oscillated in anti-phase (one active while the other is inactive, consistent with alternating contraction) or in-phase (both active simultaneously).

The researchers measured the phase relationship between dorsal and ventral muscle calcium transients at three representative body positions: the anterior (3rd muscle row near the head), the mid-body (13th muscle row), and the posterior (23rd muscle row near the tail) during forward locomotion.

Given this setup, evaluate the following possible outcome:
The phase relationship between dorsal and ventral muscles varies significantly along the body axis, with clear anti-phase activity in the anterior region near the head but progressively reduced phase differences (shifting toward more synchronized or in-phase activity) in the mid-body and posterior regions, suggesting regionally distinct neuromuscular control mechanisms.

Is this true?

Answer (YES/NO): NO